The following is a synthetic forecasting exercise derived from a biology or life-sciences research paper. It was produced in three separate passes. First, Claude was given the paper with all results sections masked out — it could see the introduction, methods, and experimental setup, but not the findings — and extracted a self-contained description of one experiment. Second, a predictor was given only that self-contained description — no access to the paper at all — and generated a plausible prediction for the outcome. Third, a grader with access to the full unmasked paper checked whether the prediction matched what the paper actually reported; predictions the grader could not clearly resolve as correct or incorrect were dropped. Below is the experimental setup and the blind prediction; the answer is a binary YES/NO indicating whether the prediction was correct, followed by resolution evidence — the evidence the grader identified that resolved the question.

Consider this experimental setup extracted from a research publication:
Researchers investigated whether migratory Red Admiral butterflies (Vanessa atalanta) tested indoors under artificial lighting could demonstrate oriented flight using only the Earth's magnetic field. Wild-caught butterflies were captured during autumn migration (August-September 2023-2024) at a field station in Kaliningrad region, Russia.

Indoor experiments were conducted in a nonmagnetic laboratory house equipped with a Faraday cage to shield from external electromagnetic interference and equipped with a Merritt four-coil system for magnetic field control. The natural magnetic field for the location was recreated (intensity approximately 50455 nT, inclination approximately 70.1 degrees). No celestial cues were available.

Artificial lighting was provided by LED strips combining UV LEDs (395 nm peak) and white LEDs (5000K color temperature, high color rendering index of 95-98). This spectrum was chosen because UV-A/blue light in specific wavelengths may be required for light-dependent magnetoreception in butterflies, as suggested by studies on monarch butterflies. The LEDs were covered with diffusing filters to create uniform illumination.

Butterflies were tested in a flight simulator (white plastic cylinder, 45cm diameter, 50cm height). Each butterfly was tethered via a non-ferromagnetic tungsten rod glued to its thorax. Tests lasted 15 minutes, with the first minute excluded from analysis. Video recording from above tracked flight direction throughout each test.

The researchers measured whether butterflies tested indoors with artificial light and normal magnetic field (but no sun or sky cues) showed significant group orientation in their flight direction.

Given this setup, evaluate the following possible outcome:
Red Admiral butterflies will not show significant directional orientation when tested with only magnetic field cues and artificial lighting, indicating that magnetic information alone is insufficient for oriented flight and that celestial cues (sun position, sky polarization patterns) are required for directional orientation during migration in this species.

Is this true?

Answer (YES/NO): YES